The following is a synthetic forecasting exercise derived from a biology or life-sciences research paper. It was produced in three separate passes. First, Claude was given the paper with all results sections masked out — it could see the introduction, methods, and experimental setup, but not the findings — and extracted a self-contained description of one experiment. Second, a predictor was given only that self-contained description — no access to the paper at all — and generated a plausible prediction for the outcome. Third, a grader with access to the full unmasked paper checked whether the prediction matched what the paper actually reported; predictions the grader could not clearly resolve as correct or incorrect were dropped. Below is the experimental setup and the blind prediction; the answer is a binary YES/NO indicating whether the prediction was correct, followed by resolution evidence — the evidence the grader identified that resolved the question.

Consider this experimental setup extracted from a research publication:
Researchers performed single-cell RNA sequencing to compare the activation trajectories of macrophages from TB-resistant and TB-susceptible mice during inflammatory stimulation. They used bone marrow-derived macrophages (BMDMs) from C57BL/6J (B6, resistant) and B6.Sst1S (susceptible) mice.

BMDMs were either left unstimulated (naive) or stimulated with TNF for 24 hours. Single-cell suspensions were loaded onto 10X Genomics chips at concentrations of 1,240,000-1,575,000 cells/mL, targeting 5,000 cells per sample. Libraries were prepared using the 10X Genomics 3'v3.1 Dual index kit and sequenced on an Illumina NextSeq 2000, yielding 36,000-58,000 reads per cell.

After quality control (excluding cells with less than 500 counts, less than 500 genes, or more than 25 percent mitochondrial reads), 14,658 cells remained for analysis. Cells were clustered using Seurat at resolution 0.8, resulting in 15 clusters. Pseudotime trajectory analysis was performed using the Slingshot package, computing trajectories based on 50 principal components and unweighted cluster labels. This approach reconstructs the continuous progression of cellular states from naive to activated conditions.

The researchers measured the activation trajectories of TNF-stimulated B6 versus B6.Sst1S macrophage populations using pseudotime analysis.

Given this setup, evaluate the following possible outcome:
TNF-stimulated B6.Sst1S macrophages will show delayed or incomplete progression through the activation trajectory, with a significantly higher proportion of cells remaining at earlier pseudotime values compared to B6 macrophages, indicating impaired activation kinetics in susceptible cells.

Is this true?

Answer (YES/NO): NO